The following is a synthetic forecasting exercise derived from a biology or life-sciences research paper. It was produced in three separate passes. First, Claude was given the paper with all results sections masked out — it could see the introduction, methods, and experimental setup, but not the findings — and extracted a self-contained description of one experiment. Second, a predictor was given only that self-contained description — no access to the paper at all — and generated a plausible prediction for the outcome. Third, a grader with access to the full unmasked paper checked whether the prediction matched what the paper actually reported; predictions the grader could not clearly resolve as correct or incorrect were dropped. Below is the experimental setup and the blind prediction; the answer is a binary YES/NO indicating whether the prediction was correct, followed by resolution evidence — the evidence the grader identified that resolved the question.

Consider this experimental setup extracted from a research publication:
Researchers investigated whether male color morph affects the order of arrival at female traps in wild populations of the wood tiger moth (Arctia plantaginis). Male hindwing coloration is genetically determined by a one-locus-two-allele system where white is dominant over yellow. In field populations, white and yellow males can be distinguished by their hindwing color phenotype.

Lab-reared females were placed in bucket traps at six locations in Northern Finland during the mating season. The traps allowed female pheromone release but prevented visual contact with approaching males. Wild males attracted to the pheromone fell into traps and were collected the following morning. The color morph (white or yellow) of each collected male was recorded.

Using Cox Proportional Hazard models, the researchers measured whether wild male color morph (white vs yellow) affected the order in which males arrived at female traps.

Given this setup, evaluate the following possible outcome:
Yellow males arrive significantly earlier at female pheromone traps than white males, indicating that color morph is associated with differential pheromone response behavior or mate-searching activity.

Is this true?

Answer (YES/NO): YES